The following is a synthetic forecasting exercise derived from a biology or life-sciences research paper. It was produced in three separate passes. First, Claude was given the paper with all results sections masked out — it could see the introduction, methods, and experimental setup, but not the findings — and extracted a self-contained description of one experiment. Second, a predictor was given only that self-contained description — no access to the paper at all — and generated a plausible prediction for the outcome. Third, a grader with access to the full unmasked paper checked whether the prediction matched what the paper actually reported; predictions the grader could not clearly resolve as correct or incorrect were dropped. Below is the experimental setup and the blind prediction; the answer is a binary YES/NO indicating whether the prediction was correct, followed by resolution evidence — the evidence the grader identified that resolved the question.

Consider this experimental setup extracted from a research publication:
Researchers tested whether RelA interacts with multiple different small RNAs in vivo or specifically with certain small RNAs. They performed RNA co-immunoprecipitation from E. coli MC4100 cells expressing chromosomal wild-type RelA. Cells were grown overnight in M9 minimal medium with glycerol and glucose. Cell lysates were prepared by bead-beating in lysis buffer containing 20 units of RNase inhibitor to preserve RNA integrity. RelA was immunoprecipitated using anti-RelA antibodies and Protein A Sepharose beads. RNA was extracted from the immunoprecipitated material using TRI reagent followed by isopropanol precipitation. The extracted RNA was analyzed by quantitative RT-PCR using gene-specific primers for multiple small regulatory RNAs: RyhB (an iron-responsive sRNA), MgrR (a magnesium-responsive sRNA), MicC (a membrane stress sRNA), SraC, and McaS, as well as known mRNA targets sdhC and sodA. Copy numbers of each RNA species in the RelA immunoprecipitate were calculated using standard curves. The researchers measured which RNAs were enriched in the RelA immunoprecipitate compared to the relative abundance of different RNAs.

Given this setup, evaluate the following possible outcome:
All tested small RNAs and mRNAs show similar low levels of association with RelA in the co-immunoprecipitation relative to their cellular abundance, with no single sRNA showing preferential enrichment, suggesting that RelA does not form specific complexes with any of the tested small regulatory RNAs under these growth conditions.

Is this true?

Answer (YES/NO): NO